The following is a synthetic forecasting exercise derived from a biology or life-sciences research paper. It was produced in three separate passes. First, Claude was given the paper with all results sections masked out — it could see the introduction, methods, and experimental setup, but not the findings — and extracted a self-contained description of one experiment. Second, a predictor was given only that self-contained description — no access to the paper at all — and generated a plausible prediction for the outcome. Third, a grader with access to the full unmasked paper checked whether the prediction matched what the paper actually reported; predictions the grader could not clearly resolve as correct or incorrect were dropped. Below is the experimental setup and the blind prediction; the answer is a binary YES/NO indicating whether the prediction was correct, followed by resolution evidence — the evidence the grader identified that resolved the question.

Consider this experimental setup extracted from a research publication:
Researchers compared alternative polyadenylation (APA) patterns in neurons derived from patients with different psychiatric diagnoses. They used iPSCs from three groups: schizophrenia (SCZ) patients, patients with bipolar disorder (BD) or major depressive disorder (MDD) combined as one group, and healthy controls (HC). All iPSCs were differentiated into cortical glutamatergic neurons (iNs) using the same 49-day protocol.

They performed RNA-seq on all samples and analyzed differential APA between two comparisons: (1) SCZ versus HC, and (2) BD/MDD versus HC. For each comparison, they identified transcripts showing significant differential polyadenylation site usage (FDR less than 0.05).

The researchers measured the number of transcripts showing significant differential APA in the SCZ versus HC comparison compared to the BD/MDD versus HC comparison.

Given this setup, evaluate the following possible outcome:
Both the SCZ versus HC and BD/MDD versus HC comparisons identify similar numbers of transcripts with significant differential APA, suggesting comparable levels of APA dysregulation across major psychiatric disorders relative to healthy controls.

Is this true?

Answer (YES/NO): NO